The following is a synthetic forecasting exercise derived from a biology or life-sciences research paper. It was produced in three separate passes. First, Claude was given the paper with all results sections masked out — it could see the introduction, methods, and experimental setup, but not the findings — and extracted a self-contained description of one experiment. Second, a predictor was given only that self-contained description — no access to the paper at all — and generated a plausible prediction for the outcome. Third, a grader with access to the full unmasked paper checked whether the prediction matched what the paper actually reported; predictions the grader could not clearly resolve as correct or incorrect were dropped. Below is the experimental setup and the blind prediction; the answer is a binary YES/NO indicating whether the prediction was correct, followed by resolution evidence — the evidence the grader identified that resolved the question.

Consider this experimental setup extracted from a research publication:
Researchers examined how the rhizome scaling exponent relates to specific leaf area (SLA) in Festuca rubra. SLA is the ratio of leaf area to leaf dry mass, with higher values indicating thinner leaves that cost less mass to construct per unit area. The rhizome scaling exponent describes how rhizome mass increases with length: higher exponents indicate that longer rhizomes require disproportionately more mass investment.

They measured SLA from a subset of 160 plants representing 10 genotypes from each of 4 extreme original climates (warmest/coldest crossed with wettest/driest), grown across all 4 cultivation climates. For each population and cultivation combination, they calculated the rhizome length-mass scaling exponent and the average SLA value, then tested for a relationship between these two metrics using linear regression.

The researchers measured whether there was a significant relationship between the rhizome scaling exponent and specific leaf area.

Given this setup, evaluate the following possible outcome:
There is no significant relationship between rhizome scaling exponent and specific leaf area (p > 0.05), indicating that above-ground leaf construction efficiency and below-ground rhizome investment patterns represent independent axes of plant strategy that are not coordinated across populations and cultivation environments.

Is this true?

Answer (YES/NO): NO